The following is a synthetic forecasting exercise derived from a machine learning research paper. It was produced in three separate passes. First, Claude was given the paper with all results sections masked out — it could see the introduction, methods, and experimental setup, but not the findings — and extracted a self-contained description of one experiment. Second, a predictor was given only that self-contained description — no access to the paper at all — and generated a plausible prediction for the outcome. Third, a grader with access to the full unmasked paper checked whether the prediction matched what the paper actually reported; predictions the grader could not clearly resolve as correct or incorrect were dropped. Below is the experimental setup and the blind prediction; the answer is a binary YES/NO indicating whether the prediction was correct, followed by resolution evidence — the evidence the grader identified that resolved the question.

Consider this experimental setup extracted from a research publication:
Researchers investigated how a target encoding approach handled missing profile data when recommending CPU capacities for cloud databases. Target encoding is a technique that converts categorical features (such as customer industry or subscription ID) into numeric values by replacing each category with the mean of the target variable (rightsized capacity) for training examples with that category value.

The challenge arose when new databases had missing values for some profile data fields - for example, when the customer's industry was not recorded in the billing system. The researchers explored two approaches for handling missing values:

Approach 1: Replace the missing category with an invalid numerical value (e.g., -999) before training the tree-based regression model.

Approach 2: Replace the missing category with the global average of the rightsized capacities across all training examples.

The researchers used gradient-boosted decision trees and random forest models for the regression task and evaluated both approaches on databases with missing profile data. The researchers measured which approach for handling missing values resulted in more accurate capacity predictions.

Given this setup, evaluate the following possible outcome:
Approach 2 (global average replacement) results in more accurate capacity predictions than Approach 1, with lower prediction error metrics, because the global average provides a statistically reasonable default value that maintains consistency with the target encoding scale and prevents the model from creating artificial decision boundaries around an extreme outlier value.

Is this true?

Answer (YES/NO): YES